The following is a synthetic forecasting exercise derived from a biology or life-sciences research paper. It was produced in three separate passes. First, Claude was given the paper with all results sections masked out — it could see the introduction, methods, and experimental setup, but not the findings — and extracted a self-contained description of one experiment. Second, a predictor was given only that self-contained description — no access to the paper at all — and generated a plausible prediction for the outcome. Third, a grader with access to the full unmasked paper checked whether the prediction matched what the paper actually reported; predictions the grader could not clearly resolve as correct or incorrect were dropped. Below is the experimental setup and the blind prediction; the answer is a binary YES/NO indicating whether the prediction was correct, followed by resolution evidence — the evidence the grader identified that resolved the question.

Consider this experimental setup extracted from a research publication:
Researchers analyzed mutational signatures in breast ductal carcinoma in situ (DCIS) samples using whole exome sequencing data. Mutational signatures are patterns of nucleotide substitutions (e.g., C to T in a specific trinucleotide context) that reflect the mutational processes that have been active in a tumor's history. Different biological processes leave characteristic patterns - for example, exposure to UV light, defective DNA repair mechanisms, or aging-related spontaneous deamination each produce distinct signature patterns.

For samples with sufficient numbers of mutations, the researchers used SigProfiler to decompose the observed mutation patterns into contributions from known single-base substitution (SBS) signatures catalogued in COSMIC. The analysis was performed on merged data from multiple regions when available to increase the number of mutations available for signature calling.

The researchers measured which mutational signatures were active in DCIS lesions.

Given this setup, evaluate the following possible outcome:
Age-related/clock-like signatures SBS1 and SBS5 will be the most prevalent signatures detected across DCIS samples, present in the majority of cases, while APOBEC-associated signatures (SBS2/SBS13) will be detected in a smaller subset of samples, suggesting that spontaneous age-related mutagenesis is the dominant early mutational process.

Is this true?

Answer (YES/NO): YES